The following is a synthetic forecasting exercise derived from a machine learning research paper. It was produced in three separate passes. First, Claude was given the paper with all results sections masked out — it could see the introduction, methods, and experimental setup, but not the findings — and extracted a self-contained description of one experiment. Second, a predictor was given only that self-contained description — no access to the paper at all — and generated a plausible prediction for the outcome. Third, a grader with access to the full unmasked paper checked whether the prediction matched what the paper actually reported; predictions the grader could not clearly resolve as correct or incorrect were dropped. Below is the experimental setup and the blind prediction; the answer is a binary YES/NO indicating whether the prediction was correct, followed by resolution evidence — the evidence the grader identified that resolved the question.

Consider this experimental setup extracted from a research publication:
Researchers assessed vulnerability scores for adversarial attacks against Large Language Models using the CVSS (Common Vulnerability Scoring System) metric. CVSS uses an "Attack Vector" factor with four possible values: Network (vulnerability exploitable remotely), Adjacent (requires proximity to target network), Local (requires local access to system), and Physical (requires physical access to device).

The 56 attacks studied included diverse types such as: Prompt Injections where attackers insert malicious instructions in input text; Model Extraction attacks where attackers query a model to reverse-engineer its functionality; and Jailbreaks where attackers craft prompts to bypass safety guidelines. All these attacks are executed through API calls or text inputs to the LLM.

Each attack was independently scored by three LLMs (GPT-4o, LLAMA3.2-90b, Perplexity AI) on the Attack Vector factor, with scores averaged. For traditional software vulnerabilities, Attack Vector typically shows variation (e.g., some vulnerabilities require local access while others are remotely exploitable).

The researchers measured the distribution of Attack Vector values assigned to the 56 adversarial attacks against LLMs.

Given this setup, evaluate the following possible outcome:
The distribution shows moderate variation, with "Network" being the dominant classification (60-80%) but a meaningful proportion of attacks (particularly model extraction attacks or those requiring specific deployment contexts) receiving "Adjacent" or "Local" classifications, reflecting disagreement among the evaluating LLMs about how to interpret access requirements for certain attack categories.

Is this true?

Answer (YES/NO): NO